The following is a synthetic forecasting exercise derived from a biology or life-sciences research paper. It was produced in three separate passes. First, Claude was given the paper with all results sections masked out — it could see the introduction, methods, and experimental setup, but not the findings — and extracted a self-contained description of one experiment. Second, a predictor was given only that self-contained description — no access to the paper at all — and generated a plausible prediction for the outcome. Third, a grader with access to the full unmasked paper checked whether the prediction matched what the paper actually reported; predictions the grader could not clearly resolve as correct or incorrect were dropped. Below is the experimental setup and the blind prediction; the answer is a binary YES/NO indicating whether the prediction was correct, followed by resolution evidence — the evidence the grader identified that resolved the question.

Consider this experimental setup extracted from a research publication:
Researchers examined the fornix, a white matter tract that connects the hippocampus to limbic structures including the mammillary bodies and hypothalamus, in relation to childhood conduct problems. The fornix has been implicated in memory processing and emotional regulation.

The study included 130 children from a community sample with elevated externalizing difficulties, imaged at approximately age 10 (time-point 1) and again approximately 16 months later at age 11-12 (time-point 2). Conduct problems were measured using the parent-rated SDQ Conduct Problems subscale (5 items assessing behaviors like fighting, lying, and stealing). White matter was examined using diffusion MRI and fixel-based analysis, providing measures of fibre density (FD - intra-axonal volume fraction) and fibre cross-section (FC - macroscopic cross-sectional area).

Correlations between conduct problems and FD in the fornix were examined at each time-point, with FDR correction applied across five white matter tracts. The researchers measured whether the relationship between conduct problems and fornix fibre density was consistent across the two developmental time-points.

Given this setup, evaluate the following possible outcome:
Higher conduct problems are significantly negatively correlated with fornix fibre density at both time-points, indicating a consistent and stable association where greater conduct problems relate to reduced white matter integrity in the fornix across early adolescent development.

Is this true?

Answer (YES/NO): YES